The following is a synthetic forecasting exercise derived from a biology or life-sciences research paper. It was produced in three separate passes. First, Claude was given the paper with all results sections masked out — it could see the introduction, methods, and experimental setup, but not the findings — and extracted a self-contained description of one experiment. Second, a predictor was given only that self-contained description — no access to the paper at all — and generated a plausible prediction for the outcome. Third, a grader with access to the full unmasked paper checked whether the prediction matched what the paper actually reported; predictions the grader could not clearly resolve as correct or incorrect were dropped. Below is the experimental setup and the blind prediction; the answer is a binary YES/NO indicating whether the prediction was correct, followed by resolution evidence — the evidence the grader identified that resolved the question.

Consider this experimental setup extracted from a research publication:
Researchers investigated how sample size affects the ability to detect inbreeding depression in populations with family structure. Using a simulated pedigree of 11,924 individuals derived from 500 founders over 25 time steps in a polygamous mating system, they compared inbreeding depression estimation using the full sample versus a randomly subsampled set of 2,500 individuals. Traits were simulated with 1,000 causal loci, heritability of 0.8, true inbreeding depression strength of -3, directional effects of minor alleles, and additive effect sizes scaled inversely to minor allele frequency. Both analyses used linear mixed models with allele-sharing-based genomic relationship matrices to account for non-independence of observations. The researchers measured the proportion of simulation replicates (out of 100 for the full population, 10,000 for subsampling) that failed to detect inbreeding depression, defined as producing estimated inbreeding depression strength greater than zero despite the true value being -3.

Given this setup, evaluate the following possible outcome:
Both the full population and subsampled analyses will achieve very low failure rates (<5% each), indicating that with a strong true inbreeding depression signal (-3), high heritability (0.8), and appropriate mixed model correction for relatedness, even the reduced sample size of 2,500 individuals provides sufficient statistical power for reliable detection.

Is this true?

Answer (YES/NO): NO